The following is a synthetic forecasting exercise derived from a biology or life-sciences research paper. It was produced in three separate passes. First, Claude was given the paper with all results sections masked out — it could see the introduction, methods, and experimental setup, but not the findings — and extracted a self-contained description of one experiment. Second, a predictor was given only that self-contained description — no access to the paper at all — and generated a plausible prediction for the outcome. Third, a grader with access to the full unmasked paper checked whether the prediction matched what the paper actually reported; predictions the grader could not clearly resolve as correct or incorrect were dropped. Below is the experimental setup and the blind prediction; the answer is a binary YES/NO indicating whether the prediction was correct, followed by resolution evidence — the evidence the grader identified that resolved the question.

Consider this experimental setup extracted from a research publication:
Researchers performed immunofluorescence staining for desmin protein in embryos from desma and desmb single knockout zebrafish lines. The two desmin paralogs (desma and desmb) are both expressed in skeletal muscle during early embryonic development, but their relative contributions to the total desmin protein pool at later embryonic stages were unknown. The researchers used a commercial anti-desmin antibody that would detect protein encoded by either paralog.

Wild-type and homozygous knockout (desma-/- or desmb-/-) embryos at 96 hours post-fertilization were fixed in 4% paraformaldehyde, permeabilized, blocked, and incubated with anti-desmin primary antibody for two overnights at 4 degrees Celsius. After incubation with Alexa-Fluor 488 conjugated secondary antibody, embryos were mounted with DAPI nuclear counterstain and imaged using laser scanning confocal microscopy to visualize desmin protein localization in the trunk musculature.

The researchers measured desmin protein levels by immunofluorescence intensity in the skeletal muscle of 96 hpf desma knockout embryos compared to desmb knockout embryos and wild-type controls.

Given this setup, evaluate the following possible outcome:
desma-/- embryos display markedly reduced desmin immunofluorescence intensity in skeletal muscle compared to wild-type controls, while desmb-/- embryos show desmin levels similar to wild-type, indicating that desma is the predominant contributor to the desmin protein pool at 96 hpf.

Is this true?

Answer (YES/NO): YES